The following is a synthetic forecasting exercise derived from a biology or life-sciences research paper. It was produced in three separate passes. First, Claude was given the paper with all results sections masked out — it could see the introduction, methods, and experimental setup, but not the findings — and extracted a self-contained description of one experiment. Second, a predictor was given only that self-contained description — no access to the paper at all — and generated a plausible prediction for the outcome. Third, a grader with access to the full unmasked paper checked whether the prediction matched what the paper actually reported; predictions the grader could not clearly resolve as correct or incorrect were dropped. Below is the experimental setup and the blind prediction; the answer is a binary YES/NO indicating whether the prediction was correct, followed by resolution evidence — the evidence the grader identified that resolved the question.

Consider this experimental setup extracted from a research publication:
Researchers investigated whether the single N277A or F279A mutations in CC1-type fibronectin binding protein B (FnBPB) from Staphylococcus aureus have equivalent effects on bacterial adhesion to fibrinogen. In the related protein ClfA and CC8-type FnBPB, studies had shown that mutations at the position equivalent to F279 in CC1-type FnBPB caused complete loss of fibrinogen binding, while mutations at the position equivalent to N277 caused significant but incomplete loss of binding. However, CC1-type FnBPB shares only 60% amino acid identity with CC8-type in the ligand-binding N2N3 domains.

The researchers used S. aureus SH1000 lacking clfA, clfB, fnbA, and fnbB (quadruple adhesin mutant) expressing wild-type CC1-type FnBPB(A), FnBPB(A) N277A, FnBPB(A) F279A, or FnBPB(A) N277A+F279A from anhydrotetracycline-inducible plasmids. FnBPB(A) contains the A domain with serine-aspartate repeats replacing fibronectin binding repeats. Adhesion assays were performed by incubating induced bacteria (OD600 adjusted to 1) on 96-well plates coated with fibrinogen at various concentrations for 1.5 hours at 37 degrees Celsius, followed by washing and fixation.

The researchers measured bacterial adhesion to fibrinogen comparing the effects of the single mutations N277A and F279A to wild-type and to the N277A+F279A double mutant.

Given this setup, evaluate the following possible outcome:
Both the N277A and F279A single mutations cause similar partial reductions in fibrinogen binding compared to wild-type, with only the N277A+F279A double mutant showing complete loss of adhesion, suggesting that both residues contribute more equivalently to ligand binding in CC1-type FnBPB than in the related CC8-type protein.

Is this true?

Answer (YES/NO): NO